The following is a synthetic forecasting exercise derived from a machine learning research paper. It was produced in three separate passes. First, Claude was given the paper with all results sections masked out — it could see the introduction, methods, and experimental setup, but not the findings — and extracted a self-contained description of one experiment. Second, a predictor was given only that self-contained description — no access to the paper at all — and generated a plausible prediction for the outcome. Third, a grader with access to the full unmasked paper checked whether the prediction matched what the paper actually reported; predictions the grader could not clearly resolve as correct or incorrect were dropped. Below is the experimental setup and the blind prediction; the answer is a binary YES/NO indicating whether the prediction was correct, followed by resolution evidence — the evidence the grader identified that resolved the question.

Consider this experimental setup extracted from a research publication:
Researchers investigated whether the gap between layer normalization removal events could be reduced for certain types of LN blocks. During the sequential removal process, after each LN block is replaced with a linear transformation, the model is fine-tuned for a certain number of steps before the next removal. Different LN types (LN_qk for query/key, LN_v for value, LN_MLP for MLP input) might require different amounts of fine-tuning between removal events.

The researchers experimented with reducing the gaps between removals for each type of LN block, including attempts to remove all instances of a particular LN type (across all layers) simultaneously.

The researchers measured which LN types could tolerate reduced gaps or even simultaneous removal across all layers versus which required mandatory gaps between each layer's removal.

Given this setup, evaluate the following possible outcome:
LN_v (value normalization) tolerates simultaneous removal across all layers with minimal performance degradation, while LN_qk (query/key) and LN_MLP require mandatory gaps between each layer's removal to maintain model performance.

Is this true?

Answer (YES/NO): NO